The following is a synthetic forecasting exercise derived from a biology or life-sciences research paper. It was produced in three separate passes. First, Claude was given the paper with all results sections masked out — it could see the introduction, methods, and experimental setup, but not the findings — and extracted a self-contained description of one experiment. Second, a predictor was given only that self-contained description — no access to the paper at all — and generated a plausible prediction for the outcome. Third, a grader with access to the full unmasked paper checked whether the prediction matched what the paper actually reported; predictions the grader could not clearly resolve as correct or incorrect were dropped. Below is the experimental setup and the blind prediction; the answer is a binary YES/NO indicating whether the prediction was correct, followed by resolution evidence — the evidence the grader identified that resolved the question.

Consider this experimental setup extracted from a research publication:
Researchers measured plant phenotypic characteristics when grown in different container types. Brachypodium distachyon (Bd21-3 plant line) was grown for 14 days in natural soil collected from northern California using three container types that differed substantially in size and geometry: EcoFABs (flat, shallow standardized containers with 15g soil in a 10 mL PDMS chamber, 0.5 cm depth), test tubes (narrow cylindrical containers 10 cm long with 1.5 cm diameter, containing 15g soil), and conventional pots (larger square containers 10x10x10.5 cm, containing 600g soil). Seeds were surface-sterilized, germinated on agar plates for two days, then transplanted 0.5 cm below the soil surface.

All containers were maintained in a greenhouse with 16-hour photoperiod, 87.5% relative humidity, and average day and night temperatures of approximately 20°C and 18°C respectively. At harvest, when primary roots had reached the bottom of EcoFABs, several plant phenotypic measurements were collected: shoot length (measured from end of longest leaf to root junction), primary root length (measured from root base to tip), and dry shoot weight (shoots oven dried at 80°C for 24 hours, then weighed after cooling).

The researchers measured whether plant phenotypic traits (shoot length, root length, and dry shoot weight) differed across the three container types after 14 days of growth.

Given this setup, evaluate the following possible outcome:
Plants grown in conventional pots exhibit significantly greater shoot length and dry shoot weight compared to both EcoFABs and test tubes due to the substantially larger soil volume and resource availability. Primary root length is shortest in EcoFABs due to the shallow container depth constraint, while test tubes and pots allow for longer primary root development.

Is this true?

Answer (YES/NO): NO